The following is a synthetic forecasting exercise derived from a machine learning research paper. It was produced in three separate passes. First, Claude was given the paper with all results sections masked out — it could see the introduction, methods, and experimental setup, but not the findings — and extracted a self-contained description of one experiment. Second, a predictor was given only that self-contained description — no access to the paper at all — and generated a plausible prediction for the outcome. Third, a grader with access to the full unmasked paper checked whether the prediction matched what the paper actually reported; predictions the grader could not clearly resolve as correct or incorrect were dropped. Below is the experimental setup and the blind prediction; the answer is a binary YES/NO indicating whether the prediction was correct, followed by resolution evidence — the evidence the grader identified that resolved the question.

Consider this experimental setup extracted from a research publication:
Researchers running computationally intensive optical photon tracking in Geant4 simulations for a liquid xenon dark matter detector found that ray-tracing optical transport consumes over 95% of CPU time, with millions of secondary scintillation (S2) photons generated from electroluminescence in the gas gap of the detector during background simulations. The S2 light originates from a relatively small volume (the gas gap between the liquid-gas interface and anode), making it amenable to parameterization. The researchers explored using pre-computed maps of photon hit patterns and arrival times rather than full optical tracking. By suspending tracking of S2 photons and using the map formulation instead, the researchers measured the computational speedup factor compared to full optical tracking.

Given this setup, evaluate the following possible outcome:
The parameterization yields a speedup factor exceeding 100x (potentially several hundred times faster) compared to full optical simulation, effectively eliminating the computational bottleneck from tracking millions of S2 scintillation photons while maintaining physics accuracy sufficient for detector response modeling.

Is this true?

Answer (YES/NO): NO